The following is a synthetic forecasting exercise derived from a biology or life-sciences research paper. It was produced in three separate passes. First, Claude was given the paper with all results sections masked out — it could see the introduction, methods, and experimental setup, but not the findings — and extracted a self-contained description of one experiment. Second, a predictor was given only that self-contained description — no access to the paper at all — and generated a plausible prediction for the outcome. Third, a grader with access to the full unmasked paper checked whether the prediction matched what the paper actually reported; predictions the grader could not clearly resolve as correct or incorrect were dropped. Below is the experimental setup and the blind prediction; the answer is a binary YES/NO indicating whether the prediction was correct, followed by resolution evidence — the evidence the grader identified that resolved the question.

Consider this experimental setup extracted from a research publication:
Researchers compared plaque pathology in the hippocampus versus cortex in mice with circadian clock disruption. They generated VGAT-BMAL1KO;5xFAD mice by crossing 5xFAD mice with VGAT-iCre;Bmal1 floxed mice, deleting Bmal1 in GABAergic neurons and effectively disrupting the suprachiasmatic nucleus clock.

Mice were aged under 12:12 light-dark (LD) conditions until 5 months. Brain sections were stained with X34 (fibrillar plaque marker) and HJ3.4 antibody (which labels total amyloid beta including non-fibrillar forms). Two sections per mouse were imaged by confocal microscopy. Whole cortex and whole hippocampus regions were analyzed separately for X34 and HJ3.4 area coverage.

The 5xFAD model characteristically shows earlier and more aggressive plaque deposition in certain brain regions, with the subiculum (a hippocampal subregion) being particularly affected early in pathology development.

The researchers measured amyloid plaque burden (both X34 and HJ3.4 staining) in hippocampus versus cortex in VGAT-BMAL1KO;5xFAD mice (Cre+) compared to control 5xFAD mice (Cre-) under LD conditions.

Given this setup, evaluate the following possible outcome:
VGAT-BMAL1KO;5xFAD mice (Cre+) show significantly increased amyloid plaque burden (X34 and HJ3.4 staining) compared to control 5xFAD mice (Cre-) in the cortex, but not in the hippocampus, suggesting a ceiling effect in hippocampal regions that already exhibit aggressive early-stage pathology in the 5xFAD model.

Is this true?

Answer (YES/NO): NO